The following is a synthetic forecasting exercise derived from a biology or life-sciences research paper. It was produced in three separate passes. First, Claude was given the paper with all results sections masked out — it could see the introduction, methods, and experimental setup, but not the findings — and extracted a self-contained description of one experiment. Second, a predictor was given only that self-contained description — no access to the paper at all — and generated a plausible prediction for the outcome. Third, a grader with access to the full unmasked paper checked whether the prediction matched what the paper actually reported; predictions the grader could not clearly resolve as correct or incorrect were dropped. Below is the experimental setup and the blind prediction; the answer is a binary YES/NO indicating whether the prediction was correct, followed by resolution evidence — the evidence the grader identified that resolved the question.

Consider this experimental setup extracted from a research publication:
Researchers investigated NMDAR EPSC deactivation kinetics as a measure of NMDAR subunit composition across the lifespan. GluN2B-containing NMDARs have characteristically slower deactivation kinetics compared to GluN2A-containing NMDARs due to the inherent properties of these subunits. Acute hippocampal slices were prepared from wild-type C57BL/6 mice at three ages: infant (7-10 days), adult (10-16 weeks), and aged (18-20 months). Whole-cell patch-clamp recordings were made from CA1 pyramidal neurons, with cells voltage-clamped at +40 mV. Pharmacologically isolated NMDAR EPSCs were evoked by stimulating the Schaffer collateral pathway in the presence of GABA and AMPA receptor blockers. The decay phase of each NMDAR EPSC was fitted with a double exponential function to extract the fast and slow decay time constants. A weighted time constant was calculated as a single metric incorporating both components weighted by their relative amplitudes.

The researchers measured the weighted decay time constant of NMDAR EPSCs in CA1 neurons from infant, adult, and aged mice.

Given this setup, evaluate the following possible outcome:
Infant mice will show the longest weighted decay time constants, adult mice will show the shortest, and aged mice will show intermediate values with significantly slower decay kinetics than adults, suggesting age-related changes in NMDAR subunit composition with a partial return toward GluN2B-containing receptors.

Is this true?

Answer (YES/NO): NO